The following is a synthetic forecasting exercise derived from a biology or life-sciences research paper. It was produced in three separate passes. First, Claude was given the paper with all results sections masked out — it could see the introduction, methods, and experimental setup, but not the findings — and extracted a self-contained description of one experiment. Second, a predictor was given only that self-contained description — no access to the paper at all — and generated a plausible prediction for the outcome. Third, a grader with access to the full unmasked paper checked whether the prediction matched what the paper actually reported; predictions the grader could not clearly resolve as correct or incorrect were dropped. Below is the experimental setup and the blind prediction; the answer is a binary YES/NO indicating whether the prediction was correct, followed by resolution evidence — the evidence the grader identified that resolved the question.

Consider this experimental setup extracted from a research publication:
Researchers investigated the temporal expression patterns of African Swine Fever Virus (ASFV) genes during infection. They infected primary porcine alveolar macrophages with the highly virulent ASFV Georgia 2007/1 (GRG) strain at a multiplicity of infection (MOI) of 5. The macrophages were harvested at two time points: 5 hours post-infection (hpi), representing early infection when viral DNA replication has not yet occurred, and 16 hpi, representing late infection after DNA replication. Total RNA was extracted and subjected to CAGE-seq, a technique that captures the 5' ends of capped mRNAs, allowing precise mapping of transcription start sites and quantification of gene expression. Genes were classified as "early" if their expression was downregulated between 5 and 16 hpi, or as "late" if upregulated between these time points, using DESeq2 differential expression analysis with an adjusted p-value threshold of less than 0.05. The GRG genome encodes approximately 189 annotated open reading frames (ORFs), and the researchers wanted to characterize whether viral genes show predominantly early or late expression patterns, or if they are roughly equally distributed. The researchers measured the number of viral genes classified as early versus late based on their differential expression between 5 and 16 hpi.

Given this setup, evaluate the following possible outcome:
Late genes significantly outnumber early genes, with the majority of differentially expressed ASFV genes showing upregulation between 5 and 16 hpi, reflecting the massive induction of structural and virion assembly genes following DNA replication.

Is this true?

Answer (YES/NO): NO